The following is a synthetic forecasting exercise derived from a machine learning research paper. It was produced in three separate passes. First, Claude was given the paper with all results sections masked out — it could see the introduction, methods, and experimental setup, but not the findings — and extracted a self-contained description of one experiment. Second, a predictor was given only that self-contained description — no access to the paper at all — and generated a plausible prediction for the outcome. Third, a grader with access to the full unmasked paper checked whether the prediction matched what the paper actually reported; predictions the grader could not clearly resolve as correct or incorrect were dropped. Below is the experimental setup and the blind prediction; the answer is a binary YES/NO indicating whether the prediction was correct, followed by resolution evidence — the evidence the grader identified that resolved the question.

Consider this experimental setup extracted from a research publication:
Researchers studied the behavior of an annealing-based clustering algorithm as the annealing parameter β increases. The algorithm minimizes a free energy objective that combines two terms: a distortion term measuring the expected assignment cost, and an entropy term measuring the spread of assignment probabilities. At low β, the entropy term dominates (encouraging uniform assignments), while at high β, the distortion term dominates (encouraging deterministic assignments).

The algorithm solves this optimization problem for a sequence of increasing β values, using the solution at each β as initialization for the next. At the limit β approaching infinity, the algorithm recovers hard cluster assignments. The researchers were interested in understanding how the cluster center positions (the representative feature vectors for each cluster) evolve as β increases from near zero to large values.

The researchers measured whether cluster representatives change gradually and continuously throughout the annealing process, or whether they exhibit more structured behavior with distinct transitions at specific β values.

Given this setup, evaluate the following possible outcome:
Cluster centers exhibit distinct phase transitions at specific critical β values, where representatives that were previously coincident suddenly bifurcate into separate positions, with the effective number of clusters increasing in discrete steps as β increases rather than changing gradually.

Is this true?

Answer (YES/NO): YES